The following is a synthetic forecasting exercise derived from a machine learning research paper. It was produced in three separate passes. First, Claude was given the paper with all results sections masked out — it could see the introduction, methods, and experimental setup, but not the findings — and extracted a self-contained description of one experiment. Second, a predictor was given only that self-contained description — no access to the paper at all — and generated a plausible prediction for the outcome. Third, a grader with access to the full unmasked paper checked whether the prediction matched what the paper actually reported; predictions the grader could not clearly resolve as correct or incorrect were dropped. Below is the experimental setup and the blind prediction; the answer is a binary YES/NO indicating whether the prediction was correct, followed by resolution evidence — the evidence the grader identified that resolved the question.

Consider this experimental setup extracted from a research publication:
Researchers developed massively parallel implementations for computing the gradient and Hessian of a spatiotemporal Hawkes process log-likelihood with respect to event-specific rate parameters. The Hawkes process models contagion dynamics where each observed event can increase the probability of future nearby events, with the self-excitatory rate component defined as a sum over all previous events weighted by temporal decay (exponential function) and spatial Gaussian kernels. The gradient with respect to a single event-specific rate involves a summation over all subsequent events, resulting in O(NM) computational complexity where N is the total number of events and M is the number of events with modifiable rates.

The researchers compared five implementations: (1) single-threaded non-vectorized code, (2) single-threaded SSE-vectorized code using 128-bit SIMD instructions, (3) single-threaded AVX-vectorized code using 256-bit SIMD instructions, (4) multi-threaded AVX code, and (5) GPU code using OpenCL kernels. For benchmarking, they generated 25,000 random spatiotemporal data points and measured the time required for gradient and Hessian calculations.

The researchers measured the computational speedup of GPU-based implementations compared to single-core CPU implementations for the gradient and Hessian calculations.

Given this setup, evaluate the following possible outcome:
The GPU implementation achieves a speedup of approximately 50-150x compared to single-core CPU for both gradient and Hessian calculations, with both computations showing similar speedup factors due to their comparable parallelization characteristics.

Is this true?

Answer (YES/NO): YES